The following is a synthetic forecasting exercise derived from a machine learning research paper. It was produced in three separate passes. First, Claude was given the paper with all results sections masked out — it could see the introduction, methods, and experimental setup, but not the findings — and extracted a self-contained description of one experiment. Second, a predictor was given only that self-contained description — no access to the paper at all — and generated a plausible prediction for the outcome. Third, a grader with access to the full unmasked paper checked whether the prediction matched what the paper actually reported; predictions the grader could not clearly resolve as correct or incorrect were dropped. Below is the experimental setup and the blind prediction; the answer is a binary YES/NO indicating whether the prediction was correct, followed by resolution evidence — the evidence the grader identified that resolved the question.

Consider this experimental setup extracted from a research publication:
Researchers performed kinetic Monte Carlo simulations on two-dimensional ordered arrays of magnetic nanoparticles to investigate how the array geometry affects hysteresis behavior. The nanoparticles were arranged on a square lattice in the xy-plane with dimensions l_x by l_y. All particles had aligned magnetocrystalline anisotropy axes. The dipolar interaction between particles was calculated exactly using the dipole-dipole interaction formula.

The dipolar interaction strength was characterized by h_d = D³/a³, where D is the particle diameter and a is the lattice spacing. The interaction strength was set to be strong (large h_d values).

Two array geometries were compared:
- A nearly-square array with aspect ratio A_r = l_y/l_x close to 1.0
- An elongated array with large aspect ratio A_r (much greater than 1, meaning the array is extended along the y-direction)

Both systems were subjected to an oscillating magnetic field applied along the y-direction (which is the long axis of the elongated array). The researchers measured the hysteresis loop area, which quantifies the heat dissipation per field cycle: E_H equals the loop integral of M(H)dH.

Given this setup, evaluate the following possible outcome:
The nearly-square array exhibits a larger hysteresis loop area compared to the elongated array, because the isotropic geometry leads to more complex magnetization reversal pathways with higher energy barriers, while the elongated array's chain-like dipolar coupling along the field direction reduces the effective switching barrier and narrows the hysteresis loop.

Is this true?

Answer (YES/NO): NO